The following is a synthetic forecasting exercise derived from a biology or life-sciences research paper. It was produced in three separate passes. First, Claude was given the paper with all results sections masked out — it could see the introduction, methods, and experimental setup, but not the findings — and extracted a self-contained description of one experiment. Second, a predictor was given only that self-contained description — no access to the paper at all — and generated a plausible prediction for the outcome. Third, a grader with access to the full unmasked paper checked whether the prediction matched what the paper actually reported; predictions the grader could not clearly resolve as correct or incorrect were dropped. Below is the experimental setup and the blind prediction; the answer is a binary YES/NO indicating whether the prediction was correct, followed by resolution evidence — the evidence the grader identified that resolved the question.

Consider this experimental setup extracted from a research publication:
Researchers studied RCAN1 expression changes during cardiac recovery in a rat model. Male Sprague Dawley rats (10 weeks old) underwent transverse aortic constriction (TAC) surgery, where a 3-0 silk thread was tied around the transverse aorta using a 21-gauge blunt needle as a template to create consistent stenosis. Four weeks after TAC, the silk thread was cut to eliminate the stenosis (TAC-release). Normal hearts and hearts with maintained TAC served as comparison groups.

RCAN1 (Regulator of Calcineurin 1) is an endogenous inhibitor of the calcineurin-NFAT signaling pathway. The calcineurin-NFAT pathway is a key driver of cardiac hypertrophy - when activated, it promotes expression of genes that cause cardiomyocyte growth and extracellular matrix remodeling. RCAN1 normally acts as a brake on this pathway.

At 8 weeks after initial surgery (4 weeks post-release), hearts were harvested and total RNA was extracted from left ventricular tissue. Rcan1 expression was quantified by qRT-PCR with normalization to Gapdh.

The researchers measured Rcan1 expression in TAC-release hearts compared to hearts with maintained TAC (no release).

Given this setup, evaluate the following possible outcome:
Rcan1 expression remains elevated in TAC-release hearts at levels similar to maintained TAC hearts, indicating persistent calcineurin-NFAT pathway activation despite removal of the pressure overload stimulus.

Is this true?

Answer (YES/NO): NO